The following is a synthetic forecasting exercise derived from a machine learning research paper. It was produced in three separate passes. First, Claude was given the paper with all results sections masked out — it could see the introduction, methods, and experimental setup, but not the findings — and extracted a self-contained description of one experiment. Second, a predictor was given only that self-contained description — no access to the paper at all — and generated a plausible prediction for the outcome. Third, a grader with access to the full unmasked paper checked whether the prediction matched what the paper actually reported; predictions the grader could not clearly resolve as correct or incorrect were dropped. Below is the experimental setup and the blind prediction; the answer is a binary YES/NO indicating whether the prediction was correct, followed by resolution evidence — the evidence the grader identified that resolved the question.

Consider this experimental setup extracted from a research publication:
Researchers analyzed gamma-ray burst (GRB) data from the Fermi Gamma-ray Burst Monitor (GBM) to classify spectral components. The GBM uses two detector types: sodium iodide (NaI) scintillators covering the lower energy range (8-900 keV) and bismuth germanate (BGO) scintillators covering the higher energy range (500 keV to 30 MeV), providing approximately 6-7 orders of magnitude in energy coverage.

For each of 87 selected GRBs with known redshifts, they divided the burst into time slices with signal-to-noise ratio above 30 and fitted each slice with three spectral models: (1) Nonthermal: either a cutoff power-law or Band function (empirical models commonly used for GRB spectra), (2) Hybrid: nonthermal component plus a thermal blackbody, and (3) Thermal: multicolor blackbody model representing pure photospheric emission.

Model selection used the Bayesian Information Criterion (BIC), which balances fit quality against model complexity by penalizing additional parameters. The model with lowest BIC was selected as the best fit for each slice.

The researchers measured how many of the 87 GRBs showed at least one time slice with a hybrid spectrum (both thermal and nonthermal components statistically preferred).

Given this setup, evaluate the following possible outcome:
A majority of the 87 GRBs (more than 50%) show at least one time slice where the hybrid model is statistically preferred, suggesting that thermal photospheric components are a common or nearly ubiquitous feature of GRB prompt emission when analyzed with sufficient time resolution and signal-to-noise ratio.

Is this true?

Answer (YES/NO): NO